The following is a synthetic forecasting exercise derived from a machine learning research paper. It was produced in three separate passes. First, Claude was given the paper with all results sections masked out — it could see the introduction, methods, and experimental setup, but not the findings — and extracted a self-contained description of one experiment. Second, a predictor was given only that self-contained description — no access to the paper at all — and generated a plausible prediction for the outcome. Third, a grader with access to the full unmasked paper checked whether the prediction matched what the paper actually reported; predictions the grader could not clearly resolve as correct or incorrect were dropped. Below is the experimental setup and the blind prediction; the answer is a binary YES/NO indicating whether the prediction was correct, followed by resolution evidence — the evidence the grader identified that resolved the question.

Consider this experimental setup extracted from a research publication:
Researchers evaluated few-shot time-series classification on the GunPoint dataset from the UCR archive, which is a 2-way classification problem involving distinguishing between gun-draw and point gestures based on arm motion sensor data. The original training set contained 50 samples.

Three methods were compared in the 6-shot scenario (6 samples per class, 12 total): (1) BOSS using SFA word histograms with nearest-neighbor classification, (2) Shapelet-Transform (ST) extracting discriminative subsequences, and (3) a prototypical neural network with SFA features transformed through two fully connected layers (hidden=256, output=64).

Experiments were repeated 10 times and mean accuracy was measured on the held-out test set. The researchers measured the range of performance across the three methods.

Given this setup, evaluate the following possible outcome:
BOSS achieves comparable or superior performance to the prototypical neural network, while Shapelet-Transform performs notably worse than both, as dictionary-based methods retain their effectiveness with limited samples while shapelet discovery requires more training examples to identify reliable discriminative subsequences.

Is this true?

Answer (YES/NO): NO